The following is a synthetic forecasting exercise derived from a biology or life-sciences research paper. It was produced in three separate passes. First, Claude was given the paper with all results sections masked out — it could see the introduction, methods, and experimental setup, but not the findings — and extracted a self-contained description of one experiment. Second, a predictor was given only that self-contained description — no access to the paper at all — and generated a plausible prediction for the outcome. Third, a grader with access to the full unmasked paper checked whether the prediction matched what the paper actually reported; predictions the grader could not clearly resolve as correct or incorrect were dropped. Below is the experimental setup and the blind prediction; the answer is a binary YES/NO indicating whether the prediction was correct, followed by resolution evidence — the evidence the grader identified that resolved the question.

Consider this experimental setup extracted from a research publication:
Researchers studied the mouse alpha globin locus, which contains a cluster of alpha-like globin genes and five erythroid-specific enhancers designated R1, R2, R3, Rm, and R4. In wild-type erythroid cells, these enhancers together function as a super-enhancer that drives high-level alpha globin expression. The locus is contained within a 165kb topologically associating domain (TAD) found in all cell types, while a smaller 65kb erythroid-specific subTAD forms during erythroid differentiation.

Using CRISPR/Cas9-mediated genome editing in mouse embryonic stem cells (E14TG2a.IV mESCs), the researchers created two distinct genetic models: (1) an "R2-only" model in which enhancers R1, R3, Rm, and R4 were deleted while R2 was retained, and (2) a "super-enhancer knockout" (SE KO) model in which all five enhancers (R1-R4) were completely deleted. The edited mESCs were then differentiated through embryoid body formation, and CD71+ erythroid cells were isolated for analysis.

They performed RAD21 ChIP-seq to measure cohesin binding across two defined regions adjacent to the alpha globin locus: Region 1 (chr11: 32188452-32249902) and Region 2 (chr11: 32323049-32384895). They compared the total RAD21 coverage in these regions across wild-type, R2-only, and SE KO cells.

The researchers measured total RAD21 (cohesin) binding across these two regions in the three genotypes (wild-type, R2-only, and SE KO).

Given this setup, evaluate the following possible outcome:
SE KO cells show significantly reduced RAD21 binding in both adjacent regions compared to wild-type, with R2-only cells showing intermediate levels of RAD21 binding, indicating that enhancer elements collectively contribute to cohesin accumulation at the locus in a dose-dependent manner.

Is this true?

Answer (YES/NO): NO